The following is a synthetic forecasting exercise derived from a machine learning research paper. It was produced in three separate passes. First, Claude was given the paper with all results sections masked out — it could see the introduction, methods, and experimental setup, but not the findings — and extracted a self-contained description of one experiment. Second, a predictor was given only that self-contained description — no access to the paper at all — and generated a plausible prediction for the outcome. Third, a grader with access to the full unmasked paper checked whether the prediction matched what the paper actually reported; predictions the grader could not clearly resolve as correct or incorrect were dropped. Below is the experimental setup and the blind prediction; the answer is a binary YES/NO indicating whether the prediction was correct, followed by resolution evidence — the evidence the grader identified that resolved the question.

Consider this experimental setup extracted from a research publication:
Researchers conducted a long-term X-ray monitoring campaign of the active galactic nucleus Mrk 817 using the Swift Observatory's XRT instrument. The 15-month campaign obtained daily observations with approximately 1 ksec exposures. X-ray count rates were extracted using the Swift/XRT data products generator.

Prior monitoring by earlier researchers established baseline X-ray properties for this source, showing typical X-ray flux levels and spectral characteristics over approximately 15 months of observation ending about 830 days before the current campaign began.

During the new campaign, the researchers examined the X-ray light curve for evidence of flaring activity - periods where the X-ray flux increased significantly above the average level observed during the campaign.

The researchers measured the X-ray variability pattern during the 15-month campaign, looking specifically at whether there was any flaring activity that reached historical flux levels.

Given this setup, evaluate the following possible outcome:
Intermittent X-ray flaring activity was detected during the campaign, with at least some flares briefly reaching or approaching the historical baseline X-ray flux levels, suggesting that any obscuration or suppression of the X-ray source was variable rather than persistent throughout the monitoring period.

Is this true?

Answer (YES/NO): NO